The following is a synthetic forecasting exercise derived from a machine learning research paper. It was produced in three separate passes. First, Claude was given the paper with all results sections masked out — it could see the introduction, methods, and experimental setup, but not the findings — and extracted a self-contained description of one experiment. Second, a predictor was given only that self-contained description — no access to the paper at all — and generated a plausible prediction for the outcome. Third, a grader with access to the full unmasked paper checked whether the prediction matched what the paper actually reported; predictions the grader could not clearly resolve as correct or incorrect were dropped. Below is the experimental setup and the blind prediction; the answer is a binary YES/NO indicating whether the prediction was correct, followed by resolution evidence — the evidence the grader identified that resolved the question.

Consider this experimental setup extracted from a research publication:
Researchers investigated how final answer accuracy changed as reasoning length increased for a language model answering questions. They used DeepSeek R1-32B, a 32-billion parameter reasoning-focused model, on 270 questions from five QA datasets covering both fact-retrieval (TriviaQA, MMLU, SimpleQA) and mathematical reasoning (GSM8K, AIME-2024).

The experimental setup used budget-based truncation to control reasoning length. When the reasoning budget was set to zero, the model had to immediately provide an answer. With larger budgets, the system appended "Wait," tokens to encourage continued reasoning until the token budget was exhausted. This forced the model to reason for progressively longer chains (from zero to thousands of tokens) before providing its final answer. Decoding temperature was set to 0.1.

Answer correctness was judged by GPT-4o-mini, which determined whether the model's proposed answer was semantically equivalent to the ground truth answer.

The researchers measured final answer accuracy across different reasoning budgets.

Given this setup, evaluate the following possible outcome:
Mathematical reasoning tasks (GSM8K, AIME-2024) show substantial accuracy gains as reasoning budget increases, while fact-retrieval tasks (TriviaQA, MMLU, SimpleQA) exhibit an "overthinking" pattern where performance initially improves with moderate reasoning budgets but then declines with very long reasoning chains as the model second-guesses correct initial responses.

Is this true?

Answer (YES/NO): NO